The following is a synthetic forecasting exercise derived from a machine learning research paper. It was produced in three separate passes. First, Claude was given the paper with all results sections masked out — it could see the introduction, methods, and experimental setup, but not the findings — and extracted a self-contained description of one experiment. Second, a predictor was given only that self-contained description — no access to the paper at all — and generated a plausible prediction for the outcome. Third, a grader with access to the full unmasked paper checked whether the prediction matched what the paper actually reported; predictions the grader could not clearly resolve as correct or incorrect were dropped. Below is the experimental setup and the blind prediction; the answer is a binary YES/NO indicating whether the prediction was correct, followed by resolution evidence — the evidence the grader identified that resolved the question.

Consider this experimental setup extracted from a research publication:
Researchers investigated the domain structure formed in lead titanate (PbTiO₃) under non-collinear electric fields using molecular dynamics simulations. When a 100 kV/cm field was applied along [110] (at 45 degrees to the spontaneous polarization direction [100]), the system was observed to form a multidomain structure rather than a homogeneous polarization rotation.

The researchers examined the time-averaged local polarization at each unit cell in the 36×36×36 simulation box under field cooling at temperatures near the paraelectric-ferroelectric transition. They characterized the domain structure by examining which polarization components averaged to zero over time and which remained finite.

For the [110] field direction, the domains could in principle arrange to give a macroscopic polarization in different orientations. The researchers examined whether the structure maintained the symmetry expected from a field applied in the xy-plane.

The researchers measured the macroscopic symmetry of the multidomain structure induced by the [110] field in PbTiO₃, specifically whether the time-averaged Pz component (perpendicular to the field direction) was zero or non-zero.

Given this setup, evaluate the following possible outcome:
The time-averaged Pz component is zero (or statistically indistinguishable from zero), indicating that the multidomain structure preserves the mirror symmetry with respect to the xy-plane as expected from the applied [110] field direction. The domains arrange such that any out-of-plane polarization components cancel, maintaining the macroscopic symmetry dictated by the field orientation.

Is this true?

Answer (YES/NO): YES